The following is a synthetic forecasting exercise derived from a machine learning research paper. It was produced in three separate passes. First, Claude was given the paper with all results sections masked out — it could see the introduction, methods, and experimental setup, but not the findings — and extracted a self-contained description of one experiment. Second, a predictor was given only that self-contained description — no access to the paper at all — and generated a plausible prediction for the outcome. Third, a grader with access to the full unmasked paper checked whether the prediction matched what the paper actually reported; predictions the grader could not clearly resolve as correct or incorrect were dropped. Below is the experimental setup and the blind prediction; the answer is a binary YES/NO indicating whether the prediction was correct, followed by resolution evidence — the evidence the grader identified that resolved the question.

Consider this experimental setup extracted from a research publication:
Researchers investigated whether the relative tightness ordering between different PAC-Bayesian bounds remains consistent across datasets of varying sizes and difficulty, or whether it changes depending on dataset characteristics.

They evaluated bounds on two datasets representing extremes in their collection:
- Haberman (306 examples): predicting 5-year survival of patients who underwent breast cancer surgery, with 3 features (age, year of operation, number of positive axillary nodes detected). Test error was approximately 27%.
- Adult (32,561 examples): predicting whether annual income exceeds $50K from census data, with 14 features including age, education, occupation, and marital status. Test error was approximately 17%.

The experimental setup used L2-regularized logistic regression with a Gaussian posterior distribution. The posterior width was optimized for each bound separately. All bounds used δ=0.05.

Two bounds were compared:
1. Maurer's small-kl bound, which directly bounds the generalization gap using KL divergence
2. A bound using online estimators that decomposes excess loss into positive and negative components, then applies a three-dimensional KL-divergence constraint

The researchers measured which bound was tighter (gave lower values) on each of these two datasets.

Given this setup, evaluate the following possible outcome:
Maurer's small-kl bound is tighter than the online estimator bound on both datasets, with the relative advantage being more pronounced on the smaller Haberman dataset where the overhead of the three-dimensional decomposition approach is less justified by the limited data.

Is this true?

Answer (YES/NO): NO